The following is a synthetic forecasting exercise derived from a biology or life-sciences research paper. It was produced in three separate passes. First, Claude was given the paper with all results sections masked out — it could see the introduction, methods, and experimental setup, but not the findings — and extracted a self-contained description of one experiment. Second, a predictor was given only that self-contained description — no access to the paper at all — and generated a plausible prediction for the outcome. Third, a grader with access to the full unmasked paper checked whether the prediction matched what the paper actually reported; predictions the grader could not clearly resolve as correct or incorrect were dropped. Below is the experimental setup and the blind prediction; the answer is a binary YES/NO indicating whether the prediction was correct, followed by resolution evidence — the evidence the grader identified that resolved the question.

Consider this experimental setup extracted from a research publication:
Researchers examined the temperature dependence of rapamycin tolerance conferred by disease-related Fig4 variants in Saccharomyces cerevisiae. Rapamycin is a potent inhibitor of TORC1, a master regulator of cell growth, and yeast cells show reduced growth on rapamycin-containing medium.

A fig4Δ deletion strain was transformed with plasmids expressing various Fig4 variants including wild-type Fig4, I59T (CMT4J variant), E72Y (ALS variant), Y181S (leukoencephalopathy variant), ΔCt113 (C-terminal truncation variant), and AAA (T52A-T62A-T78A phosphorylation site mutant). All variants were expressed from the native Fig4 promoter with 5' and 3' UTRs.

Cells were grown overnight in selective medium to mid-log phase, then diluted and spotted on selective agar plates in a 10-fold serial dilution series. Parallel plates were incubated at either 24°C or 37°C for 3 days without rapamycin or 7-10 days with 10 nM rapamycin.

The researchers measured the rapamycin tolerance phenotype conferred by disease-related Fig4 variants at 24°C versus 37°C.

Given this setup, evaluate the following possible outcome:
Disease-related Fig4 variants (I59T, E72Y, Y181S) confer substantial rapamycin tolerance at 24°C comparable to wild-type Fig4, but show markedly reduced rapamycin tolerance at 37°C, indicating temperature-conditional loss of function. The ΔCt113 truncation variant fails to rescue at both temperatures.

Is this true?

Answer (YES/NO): NO